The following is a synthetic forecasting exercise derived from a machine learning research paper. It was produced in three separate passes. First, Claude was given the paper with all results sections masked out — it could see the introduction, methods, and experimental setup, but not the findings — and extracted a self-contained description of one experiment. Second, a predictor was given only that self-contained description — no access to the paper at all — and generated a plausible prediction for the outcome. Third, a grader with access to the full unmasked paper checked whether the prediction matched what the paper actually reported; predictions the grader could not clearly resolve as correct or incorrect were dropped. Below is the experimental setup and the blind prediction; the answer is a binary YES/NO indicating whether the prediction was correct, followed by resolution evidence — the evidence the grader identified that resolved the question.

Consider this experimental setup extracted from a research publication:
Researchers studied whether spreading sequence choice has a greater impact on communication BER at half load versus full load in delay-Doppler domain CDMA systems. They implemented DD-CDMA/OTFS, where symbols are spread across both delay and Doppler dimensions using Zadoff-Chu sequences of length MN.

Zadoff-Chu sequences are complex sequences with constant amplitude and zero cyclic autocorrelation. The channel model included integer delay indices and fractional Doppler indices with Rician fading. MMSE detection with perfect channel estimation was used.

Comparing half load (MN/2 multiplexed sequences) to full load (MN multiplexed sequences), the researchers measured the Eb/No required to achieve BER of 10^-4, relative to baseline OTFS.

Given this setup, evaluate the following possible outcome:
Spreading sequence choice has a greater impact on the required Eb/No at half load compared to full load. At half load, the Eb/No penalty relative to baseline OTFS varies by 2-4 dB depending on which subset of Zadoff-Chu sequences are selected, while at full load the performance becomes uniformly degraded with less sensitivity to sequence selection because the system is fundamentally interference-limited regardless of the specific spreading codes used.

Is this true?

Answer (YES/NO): NO